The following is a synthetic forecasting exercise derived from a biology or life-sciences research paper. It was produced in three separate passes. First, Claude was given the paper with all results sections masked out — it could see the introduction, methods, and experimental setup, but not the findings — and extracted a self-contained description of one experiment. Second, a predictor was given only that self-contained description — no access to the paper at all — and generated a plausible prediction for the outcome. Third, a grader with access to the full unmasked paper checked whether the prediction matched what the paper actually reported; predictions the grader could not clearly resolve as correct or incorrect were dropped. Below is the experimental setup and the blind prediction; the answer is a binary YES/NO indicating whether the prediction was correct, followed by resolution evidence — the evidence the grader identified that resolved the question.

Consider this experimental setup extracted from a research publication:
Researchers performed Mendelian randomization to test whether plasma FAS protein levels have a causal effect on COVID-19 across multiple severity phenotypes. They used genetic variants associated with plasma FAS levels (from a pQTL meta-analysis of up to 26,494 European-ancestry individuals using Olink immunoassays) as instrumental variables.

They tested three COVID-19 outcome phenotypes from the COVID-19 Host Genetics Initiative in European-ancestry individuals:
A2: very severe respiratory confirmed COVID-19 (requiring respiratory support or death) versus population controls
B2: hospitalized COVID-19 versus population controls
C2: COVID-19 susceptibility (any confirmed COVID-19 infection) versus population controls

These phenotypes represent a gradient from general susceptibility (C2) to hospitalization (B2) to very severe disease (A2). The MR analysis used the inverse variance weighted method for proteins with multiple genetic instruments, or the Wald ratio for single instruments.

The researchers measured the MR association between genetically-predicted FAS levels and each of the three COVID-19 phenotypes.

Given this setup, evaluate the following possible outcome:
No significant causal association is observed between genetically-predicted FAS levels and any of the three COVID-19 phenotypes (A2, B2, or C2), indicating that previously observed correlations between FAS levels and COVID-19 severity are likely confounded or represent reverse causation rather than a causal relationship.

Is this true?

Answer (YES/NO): NO